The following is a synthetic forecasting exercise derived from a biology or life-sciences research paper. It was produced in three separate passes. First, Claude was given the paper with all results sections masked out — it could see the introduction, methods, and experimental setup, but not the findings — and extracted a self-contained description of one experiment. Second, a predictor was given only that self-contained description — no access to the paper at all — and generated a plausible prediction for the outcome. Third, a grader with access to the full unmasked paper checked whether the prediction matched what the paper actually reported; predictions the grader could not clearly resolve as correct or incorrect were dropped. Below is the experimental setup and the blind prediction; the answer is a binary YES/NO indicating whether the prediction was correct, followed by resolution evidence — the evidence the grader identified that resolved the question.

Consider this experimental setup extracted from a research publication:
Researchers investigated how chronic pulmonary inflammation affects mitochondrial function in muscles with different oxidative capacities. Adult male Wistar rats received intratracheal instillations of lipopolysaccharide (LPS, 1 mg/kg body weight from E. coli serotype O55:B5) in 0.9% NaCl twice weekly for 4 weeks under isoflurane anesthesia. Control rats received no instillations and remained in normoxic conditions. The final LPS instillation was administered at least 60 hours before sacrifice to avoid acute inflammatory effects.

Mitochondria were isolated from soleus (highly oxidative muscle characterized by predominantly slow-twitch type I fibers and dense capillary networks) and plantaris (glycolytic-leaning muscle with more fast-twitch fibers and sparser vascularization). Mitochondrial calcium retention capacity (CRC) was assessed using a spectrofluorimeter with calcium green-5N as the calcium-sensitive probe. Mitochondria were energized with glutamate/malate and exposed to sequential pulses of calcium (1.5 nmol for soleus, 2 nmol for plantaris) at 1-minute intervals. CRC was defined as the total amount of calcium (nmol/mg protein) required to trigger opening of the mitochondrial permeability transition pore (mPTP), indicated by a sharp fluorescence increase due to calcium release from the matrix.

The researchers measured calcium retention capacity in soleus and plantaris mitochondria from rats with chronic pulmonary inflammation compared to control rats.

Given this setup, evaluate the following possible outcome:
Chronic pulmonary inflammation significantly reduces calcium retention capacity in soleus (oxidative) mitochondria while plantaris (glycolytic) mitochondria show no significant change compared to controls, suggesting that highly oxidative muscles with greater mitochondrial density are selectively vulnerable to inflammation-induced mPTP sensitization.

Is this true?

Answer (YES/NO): YES